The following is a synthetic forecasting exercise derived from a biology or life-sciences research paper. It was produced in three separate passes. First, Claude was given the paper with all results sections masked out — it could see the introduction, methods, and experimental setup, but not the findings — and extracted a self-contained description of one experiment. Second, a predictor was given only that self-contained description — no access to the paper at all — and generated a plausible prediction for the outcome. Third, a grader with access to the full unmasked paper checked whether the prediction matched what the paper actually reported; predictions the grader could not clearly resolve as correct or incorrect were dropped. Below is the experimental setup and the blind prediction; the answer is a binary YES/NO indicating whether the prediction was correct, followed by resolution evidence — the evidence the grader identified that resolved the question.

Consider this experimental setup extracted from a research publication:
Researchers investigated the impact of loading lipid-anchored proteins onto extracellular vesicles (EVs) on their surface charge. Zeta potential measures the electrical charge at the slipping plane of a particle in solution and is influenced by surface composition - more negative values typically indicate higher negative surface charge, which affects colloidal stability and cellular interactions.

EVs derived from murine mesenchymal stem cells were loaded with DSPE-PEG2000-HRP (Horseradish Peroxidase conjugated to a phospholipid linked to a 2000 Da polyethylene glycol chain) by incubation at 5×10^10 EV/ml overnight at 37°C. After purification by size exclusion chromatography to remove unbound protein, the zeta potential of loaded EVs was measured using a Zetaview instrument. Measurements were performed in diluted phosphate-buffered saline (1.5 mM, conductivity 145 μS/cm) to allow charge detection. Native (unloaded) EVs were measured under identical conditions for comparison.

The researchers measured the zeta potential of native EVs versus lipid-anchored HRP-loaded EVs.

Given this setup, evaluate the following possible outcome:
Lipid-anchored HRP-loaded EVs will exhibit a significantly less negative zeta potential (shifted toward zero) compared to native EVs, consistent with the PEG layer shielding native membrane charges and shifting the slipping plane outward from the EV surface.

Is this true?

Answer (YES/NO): NO